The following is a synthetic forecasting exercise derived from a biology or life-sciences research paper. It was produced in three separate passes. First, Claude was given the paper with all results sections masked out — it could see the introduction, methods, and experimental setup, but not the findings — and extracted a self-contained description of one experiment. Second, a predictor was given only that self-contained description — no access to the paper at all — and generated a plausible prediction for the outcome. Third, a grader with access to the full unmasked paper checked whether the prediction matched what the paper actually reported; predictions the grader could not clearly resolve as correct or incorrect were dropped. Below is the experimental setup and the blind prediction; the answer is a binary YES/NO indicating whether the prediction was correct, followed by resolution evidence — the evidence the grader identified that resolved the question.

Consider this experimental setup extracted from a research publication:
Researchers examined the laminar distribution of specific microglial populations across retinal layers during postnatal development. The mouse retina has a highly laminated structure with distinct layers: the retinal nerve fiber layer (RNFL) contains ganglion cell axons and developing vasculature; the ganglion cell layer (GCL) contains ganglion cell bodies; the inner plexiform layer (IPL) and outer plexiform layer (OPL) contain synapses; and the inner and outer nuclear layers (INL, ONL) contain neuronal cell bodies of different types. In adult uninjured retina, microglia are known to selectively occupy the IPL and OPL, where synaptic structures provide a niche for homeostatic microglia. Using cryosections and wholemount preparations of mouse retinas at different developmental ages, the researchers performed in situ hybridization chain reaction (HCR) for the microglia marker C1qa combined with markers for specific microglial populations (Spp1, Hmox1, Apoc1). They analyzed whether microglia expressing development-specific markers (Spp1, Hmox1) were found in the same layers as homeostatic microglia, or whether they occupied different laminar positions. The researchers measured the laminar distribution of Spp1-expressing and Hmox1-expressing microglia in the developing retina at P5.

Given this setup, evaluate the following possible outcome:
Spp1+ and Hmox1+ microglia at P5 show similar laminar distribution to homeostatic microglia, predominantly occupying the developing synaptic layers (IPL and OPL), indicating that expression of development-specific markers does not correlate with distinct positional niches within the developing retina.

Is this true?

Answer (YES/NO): NO